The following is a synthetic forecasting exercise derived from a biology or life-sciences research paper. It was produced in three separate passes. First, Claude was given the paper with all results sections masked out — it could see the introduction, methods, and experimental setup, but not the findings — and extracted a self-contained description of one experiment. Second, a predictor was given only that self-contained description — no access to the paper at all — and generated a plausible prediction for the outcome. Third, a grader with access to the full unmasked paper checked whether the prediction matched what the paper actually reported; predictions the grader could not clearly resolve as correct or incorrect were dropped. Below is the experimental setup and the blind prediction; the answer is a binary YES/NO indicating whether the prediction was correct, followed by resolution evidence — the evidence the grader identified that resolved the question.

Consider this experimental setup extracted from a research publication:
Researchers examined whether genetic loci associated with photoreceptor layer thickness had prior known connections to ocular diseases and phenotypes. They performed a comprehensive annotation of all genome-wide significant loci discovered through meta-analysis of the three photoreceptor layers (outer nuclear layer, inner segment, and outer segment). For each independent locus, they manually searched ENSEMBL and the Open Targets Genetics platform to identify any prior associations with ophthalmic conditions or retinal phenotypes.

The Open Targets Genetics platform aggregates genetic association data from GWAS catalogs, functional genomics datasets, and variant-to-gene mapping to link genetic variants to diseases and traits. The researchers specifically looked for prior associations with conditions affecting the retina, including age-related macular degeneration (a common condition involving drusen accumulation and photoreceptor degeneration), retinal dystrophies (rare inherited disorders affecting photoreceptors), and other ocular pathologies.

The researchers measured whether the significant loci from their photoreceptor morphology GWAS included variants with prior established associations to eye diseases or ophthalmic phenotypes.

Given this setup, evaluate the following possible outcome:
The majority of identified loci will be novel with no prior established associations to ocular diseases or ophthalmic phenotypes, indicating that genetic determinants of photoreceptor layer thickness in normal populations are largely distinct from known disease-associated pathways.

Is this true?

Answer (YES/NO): NO